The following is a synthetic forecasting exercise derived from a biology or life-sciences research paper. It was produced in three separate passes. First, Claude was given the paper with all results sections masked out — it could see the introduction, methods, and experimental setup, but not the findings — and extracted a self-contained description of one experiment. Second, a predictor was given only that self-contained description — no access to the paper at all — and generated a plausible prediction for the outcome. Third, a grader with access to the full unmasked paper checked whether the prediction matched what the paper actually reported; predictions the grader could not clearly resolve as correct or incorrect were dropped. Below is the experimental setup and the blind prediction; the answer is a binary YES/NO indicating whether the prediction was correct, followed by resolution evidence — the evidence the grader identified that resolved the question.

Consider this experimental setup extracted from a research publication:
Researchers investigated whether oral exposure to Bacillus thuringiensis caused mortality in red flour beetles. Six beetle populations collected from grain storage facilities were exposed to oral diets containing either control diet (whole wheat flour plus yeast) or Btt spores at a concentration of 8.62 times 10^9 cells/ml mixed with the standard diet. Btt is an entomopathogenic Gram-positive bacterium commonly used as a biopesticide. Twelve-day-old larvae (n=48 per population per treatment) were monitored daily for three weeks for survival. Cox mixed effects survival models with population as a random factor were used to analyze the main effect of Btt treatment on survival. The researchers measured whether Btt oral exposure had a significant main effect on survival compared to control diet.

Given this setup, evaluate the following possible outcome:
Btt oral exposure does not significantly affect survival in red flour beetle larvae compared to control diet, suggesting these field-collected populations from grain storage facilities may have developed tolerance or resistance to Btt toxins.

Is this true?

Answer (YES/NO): YES